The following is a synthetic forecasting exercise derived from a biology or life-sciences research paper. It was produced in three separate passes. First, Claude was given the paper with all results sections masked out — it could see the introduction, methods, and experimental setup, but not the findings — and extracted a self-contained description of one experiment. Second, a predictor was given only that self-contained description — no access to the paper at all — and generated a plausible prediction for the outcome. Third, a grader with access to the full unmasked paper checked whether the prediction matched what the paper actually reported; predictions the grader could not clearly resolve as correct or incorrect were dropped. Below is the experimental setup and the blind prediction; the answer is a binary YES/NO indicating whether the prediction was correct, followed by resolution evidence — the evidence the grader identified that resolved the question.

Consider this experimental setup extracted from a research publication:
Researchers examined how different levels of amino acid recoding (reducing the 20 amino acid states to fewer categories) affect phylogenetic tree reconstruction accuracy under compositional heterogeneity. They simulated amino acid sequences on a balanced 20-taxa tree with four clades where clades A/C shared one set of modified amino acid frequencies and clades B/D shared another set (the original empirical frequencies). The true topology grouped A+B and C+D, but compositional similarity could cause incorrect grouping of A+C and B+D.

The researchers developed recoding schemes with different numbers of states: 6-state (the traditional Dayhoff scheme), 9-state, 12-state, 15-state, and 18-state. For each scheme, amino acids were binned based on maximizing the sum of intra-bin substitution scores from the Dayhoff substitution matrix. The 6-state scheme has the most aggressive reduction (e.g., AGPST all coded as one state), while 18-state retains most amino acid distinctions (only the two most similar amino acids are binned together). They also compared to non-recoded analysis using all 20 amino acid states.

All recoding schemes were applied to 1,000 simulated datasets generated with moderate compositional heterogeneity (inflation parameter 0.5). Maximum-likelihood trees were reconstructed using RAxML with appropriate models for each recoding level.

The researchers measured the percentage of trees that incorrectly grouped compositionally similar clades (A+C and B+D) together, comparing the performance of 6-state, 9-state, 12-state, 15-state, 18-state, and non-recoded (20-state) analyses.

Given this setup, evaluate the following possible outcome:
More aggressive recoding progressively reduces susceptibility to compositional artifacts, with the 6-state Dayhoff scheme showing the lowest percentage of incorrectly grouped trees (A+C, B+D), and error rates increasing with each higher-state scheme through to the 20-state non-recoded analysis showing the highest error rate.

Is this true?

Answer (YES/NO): NO